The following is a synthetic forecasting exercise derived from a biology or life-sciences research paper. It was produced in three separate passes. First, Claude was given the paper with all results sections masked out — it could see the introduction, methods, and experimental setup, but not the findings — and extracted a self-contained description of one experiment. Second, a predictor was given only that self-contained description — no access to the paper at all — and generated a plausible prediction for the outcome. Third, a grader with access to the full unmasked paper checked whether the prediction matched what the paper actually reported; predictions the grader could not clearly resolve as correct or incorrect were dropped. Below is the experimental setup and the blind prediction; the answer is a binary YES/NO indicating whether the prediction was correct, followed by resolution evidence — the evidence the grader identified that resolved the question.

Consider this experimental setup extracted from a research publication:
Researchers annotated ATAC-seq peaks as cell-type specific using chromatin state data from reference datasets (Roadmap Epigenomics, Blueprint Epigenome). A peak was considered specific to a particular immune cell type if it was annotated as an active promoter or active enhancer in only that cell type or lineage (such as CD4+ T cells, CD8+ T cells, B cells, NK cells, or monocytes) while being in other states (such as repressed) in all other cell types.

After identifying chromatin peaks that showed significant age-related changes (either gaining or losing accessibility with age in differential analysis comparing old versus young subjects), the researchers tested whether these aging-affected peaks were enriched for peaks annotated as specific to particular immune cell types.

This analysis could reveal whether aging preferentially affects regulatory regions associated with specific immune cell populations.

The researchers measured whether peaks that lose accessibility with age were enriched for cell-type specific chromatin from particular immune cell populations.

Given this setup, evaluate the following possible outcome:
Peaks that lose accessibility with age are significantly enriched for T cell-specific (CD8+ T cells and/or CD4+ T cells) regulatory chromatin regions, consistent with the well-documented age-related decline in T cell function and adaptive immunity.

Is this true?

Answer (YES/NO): YES